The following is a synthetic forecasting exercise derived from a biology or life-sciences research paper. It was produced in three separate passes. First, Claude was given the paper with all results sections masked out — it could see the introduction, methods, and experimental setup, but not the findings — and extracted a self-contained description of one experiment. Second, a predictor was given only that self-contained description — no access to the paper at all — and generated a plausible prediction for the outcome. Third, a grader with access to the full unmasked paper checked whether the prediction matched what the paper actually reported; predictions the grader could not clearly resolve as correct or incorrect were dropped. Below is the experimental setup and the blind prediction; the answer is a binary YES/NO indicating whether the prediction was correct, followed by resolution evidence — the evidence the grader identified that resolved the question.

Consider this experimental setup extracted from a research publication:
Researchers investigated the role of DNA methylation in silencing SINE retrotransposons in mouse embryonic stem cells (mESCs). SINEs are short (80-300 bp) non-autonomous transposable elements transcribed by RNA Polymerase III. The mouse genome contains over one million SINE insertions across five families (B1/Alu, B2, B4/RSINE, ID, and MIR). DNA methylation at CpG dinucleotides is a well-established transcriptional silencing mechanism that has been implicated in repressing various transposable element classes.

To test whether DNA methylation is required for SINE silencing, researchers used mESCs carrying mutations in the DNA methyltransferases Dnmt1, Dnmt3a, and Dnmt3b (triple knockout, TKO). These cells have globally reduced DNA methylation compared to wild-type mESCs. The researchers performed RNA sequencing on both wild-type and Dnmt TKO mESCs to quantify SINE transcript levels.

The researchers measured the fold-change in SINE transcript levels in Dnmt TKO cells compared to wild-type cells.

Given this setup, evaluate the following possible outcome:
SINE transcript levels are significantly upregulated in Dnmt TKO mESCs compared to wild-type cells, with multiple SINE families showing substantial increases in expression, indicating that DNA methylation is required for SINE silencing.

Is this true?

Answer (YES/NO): NO